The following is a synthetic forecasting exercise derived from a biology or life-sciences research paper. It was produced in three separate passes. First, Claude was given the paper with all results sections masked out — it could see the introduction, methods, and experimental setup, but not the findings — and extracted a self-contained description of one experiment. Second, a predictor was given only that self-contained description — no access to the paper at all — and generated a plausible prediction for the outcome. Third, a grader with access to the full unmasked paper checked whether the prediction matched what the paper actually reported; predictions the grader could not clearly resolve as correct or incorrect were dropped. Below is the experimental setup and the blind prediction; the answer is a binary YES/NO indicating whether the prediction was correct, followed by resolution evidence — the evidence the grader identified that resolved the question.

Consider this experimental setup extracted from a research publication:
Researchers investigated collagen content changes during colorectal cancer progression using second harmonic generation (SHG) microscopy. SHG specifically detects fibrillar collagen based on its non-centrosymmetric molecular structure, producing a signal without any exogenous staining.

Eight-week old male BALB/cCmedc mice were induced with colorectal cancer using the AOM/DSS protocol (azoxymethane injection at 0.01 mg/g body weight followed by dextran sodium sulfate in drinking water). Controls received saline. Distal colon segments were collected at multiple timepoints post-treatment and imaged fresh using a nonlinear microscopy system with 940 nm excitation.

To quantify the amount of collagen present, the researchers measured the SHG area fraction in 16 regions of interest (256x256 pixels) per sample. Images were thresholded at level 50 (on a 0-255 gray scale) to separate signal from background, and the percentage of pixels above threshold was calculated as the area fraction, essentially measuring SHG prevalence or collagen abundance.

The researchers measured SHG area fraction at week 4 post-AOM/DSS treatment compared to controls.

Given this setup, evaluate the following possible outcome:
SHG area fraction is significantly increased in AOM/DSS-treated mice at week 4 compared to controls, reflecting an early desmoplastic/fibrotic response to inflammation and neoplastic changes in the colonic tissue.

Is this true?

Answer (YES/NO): NO